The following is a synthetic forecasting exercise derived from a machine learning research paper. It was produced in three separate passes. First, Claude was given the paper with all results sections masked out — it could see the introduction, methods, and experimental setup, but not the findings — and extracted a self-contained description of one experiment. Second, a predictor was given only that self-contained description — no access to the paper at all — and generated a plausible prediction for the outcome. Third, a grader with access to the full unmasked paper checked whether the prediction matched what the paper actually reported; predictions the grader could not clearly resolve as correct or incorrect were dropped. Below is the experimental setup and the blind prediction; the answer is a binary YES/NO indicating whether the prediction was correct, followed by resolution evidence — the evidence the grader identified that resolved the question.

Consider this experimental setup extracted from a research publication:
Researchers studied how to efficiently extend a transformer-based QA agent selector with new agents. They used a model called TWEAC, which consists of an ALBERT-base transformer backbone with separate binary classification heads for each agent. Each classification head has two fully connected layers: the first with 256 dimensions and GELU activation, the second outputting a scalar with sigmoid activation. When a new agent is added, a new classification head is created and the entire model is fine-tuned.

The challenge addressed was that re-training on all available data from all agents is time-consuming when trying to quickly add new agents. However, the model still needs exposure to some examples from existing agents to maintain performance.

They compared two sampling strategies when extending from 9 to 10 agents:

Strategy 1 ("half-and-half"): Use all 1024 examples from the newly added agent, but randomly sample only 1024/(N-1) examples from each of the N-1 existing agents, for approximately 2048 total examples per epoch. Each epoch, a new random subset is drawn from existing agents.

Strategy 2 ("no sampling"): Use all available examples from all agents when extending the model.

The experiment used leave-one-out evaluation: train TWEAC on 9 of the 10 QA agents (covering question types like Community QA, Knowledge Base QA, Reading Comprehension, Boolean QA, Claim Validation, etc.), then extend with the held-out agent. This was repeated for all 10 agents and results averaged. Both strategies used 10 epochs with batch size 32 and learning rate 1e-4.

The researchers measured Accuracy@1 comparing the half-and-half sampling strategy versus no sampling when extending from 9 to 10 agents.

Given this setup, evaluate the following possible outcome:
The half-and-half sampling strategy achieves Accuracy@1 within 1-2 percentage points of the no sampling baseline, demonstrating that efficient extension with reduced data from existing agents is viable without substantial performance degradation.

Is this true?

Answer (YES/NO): NO